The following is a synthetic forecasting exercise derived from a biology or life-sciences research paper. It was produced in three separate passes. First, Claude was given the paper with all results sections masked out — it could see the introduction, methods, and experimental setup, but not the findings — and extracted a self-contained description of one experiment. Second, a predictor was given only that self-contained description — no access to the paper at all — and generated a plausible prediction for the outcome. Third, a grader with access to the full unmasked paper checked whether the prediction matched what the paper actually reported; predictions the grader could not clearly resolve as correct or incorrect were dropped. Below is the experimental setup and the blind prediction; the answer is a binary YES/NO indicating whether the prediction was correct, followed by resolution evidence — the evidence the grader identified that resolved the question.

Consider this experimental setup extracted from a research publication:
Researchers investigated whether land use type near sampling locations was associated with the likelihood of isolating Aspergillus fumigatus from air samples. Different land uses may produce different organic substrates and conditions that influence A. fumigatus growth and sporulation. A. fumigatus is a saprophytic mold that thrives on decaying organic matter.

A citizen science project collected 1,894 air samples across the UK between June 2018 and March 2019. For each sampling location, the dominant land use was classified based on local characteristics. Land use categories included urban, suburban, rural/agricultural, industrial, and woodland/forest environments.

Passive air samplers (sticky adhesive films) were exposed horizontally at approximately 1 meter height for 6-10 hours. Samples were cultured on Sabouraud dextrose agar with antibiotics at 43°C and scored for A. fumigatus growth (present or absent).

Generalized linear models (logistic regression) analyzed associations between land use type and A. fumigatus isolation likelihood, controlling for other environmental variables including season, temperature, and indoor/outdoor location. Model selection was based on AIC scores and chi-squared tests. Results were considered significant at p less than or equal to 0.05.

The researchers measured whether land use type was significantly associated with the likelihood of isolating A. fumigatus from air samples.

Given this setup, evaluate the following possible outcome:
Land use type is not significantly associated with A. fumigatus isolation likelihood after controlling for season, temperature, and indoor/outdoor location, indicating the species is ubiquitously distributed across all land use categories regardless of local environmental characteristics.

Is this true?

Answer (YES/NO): NO